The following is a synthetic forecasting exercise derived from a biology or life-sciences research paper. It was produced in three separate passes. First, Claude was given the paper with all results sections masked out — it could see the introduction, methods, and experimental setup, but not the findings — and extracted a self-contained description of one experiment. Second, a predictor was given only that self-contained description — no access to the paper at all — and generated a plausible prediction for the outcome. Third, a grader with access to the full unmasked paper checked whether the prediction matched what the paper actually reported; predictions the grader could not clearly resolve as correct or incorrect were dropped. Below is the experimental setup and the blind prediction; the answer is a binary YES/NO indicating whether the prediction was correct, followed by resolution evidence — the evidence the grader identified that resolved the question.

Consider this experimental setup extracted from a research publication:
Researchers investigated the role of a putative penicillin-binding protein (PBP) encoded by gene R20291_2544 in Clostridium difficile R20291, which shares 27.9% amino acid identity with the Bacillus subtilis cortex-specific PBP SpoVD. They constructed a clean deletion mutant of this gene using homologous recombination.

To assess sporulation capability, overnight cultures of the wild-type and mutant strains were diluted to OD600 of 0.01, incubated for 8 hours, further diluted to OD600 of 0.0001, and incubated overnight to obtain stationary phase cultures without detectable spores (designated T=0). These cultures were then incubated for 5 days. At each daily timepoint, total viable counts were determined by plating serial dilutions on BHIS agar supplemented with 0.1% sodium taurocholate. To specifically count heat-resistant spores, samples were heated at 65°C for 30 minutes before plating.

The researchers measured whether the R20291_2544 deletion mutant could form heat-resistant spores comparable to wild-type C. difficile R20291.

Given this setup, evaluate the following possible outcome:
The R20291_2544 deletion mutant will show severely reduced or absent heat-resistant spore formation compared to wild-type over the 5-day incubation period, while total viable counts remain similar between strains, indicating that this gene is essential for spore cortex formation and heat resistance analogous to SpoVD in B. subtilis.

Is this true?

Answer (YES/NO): YES